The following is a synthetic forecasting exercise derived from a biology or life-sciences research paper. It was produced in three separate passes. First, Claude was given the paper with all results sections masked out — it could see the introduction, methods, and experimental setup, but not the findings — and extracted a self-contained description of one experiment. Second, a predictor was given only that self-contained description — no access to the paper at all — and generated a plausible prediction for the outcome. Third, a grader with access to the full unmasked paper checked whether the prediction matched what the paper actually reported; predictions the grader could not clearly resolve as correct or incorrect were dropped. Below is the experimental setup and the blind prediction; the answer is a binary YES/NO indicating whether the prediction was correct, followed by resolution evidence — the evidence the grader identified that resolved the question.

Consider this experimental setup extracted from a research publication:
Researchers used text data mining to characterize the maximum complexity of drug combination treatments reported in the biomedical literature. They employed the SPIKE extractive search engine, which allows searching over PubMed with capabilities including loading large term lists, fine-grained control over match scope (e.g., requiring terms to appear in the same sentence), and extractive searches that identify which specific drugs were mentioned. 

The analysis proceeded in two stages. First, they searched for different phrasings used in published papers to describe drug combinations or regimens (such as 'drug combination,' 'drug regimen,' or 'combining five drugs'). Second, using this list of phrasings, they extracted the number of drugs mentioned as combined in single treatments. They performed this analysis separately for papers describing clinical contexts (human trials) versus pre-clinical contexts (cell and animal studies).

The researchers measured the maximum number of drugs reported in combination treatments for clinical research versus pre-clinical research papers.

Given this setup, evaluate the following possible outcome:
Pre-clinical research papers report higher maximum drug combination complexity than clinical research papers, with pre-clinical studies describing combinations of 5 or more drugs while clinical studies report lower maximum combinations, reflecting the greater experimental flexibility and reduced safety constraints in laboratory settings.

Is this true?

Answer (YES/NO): YES